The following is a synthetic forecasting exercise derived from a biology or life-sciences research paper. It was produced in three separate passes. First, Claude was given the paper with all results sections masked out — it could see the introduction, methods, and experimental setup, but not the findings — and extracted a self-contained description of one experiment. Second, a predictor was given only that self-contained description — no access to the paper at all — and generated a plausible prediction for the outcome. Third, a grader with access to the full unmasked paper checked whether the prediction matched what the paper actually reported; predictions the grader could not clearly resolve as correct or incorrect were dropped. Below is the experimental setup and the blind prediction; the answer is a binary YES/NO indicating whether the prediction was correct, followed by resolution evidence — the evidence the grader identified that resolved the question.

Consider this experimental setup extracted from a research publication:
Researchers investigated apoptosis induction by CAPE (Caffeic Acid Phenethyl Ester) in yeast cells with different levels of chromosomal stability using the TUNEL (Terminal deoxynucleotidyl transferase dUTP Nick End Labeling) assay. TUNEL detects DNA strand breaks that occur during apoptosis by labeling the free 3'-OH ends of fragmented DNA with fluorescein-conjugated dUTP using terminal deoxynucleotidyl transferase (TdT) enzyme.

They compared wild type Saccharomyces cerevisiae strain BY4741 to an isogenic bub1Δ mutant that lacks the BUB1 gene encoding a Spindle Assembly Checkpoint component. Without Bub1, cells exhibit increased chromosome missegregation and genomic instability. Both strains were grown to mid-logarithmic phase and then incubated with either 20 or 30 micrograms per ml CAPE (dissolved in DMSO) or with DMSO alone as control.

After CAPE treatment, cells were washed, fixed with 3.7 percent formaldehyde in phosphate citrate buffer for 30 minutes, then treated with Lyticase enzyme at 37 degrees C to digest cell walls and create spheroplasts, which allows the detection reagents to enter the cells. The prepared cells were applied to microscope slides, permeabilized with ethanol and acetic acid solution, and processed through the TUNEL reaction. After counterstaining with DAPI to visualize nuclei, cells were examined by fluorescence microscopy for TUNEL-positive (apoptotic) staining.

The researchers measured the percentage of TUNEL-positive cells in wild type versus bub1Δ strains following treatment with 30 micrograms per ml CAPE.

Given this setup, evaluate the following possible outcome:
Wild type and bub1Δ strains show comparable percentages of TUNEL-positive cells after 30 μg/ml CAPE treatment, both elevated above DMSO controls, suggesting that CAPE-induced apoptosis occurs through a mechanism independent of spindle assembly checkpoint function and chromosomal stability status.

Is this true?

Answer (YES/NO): NO